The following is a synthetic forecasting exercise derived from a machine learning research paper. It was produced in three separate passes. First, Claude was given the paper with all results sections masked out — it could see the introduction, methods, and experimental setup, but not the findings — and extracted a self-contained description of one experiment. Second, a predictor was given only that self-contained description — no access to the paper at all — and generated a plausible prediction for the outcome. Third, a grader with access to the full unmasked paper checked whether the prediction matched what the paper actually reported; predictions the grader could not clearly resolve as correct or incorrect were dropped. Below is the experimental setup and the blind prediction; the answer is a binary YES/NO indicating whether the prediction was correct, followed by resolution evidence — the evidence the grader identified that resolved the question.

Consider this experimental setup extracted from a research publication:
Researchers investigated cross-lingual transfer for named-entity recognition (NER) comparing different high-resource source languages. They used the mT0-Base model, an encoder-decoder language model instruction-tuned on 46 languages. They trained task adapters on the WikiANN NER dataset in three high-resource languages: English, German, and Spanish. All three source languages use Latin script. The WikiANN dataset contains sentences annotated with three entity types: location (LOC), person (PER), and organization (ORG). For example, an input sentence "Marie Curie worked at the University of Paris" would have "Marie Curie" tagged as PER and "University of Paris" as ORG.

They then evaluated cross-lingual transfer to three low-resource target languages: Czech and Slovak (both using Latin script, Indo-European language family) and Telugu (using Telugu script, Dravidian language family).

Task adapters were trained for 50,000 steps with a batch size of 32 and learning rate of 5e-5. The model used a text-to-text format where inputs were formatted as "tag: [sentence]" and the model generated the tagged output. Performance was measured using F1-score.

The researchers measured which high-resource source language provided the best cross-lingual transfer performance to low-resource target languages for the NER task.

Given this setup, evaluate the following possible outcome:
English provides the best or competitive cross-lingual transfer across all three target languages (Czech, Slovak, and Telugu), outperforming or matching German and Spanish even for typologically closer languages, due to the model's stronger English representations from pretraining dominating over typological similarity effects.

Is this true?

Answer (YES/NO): NO